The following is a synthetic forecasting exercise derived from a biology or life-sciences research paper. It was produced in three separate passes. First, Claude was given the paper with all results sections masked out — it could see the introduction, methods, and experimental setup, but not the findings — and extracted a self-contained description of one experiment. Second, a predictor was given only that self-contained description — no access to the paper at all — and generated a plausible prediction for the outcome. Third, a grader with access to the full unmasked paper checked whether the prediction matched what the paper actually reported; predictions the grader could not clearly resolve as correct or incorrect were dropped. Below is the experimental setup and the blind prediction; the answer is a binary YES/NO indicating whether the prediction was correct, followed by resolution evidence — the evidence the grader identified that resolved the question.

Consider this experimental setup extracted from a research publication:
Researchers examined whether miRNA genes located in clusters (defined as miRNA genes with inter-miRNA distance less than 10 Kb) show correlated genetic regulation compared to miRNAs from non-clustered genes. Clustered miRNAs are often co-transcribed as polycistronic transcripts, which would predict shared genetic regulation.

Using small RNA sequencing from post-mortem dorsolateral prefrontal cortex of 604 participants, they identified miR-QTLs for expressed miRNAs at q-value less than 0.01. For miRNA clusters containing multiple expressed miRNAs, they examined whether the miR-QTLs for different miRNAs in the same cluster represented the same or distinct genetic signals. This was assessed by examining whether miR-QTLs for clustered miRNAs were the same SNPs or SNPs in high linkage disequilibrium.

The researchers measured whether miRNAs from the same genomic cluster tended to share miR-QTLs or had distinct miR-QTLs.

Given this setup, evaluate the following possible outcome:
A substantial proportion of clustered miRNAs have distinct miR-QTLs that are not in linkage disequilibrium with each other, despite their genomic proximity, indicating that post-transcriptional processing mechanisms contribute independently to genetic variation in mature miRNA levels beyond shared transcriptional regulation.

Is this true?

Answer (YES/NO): YES